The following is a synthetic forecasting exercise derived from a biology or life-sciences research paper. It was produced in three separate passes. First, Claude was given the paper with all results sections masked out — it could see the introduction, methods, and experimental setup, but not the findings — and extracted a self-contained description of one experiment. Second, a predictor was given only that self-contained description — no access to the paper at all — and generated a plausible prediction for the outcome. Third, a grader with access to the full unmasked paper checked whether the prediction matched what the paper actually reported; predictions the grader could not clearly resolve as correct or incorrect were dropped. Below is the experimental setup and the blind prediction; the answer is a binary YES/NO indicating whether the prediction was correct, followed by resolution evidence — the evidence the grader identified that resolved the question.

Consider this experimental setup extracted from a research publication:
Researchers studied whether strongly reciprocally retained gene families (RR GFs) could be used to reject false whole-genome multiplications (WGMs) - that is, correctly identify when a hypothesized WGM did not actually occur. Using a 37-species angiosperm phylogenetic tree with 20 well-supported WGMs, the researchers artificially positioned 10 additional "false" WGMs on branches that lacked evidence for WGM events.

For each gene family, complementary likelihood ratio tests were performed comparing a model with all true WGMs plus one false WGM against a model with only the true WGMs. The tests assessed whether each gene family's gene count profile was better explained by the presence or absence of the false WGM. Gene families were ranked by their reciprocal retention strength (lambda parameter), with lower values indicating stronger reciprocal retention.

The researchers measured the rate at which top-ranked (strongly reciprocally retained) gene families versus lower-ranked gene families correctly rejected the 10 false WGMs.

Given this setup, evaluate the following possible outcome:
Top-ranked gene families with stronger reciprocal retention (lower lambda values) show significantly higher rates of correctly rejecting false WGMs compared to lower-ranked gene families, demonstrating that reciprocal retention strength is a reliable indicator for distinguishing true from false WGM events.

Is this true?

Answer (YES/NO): YES